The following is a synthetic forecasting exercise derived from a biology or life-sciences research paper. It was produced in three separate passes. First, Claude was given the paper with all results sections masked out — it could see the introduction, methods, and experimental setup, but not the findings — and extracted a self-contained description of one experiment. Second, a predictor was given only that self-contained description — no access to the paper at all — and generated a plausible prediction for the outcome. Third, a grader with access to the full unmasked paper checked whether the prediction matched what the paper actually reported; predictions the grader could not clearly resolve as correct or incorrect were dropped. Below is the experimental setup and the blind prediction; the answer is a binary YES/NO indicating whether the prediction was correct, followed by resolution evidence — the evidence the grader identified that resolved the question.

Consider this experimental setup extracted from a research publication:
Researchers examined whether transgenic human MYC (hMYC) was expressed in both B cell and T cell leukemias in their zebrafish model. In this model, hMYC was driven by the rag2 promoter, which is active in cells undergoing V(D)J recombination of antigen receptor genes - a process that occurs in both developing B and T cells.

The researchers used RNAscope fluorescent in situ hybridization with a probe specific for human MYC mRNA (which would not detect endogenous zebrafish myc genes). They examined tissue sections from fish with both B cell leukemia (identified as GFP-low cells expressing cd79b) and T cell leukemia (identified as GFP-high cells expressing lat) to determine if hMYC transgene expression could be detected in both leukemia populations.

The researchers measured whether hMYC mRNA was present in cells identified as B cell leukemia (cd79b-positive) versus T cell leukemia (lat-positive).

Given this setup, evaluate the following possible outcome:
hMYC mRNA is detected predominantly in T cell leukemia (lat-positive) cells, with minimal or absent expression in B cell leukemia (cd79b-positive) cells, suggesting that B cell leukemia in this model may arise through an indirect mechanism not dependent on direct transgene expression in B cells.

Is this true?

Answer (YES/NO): NO